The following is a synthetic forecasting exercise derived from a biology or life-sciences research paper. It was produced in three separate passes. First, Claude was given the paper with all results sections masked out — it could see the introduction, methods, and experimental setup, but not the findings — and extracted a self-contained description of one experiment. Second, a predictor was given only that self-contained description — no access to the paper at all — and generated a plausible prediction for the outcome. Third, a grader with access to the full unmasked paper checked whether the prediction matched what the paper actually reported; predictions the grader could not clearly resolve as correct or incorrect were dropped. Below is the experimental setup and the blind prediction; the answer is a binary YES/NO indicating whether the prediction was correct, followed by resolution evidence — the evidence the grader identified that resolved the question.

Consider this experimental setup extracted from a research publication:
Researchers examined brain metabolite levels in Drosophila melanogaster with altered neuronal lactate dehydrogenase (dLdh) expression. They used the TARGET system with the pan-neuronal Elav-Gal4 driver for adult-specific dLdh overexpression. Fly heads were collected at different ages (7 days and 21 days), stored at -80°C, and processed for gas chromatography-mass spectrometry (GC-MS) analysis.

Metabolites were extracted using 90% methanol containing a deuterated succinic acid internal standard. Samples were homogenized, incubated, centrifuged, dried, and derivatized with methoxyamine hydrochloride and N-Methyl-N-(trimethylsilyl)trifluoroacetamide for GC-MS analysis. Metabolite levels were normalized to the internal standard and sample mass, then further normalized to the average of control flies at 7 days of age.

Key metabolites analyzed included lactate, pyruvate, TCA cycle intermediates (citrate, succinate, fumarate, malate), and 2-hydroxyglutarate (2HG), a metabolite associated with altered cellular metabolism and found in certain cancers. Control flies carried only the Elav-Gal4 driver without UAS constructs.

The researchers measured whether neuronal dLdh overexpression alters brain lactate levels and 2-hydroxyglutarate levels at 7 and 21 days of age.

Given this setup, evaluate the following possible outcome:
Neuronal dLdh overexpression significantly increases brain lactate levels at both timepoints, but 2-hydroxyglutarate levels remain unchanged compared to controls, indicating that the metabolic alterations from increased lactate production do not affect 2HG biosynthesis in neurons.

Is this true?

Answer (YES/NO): NO